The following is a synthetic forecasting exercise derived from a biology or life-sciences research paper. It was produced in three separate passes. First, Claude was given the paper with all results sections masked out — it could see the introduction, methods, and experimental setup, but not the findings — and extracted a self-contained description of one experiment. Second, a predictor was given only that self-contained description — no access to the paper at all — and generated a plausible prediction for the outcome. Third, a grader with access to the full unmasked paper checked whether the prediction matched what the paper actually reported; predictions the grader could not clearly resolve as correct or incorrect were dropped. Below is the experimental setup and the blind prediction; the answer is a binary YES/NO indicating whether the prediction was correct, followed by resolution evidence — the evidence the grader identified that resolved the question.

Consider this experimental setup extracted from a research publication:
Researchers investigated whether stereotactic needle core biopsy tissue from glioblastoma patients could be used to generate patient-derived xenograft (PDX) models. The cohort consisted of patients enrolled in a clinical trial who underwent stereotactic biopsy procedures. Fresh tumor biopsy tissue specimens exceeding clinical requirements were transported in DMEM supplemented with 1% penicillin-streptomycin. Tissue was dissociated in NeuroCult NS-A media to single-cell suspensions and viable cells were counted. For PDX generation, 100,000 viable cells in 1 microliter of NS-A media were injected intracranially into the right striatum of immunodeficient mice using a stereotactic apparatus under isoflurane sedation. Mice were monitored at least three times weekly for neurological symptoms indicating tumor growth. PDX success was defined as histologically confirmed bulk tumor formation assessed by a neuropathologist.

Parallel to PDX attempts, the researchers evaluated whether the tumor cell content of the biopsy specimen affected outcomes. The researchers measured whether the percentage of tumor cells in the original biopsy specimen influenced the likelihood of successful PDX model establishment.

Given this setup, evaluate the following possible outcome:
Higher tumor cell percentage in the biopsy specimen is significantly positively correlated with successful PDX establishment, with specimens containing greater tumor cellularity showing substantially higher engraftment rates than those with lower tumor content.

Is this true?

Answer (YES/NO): NO